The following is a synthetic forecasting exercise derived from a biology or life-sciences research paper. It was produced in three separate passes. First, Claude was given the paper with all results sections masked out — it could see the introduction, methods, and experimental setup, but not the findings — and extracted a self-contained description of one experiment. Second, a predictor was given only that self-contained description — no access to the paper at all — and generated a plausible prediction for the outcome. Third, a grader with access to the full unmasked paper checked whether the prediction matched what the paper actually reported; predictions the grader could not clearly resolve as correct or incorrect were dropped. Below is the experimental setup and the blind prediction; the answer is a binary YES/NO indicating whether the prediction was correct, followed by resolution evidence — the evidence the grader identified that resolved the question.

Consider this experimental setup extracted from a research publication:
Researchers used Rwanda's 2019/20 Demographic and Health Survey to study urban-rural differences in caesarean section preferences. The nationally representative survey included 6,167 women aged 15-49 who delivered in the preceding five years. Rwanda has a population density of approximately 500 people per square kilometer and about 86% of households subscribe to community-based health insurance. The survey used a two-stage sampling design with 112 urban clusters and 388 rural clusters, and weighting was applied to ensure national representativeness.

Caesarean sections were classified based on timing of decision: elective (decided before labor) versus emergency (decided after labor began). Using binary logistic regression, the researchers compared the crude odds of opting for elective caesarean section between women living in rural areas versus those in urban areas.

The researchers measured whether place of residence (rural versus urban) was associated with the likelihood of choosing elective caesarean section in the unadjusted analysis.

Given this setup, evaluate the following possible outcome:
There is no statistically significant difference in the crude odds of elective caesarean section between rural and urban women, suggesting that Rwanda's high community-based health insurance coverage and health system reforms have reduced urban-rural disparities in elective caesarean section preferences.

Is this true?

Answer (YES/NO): NO